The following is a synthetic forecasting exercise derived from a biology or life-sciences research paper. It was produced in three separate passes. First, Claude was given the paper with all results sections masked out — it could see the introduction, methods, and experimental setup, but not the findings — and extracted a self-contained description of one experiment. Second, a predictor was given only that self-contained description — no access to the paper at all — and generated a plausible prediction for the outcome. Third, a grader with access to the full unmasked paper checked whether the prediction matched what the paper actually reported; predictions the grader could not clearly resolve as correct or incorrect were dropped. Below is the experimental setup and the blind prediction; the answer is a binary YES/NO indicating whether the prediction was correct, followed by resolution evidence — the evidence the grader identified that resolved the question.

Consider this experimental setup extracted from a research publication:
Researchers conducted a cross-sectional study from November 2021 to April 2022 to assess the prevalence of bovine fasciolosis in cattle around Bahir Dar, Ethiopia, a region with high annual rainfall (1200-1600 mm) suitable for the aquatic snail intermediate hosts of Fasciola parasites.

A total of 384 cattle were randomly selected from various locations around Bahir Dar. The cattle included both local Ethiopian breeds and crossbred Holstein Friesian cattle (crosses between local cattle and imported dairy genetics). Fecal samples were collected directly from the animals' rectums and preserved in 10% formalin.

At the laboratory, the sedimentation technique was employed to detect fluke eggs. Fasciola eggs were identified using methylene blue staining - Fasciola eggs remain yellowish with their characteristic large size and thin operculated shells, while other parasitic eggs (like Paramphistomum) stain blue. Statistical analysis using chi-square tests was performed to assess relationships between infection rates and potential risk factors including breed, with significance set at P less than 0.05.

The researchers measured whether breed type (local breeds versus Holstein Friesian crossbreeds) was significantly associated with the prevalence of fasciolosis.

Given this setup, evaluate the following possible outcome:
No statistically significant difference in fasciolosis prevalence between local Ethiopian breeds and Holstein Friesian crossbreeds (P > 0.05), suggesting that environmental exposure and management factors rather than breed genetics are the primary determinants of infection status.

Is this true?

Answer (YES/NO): YES